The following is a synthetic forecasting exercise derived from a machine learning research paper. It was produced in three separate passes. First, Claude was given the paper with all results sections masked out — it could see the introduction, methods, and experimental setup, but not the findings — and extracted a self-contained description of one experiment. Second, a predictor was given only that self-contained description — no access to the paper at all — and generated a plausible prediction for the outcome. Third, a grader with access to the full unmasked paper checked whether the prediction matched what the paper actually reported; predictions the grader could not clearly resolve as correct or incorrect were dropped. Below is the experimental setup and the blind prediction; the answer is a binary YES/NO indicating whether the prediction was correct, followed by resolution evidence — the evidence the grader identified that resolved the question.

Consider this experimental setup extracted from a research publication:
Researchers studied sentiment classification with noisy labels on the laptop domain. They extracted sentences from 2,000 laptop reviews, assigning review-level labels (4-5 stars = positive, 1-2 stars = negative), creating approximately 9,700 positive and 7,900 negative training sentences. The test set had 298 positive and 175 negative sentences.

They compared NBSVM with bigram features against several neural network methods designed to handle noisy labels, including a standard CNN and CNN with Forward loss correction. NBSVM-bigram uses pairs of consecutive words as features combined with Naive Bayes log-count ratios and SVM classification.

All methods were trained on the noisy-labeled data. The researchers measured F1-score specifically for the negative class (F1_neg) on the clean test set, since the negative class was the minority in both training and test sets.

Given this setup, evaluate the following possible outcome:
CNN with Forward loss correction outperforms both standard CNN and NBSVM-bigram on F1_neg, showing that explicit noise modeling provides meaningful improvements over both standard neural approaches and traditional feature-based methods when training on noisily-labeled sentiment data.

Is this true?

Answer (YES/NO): NO